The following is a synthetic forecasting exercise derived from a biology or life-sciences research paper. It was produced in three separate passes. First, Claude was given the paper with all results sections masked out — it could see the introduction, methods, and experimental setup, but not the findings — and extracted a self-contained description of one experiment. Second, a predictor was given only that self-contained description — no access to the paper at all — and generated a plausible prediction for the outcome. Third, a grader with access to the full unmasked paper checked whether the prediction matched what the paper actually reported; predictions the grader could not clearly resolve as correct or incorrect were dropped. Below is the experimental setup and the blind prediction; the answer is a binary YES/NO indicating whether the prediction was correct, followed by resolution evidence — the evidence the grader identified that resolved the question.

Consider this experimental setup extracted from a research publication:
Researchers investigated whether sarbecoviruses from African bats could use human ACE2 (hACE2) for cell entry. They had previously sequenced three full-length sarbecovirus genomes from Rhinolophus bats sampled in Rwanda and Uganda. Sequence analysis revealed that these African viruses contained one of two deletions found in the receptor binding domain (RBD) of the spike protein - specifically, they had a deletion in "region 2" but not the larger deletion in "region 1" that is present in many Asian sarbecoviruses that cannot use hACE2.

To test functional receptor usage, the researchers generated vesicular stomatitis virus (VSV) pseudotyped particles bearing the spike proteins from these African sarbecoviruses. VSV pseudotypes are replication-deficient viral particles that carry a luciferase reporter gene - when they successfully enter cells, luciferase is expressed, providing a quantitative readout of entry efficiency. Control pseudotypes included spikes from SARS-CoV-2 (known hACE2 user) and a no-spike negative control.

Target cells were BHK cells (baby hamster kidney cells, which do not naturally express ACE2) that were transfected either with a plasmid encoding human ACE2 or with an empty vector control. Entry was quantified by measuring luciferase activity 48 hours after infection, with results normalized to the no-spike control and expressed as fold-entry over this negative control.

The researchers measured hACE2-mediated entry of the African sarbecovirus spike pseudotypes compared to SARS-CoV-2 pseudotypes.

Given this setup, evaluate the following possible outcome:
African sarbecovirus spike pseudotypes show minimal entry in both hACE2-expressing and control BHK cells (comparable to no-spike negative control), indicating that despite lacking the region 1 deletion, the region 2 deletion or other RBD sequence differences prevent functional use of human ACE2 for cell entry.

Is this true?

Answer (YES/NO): YES